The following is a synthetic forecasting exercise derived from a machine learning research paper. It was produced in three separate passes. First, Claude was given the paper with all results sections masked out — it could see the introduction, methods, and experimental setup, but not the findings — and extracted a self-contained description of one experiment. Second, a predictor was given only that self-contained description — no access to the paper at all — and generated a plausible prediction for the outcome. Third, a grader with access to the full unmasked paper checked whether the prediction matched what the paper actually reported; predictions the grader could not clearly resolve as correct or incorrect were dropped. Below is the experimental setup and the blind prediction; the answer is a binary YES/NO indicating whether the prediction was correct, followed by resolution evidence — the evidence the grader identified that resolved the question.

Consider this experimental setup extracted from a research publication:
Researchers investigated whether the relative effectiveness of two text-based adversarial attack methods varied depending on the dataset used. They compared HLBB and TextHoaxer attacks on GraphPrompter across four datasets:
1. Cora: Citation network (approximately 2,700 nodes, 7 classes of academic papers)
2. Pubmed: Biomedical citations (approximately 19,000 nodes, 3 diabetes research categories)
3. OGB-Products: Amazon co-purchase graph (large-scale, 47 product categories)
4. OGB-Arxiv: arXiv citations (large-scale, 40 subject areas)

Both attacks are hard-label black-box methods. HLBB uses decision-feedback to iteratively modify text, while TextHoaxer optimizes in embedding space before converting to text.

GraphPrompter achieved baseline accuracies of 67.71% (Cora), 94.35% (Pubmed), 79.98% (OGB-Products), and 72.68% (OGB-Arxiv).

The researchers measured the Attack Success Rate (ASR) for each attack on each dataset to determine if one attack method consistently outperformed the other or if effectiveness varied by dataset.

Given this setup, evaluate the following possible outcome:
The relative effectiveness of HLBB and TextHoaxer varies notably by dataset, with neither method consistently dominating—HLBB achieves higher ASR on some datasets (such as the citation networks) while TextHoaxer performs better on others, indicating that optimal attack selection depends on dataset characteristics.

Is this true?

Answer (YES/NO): NO